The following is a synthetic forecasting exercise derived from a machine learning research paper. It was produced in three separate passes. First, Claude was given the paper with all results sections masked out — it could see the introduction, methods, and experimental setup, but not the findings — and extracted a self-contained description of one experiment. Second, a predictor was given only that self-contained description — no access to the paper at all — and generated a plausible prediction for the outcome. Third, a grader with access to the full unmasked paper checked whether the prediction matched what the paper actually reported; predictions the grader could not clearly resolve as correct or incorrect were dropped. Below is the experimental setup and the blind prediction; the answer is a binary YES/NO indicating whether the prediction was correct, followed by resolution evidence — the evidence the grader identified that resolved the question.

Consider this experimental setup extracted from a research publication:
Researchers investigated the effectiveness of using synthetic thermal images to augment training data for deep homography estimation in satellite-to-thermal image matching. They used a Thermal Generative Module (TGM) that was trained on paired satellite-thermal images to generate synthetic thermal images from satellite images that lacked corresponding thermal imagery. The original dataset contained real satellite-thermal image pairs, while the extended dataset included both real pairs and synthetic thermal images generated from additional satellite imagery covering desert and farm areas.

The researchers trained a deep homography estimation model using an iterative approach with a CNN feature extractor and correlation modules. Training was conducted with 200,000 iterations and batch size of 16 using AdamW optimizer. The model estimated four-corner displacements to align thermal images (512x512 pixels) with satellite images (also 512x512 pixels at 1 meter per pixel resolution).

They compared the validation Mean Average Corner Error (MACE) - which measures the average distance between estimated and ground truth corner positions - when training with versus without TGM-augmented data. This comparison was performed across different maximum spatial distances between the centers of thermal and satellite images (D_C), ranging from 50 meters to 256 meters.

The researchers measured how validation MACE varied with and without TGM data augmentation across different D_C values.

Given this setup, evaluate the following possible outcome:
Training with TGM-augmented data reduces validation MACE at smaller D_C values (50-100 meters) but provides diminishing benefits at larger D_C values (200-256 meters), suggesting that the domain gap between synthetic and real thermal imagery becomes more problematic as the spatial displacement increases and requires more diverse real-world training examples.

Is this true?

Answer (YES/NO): NO